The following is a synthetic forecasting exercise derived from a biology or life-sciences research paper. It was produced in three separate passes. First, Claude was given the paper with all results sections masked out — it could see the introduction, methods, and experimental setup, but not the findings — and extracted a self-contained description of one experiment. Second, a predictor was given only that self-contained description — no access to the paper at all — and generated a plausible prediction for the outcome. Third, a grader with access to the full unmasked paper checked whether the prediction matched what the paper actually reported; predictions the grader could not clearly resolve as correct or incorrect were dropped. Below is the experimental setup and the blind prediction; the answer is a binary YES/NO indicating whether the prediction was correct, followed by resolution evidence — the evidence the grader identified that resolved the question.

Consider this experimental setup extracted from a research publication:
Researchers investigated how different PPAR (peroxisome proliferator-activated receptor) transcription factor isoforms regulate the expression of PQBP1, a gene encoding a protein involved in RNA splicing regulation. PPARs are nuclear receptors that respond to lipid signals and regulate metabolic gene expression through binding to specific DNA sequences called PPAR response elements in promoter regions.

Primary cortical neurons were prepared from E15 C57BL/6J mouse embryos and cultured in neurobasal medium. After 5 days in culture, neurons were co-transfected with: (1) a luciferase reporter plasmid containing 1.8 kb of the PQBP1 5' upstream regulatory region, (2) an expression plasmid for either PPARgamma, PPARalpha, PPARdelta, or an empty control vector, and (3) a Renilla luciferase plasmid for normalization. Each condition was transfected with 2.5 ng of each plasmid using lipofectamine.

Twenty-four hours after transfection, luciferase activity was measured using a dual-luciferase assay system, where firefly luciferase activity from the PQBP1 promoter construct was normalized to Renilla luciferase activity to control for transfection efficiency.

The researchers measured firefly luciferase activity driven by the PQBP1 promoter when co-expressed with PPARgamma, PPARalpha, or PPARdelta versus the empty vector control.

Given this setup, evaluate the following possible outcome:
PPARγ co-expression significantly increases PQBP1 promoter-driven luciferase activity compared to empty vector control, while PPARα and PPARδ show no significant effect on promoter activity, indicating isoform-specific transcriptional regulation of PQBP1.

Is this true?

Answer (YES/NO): NO